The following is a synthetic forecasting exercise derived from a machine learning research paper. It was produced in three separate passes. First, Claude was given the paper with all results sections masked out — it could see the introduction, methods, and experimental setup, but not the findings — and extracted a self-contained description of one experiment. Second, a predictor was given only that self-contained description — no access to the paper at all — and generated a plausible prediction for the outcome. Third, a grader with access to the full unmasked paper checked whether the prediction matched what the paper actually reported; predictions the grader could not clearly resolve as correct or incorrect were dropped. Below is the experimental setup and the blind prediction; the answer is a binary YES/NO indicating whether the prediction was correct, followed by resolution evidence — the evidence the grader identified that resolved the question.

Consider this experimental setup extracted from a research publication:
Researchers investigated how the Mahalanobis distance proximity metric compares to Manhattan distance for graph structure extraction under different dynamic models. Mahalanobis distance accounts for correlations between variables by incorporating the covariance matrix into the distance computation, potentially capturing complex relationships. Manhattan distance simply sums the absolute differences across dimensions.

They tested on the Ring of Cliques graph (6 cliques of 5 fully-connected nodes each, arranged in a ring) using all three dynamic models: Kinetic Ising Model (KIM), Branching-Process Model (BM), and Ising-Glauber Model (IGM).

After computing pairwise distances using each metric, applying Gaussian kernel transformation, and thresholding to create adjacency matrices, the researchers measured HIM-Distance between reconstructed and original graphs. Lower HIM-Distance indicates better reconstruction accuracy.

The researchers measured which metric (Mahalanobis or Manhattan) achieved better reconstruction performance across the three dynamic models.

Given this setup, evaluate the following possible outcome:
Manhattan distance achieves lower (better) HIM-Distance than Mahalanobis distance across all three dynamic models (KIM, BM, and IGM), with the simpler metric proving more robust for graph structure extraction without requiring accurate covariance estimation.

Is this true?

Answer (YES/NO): NO